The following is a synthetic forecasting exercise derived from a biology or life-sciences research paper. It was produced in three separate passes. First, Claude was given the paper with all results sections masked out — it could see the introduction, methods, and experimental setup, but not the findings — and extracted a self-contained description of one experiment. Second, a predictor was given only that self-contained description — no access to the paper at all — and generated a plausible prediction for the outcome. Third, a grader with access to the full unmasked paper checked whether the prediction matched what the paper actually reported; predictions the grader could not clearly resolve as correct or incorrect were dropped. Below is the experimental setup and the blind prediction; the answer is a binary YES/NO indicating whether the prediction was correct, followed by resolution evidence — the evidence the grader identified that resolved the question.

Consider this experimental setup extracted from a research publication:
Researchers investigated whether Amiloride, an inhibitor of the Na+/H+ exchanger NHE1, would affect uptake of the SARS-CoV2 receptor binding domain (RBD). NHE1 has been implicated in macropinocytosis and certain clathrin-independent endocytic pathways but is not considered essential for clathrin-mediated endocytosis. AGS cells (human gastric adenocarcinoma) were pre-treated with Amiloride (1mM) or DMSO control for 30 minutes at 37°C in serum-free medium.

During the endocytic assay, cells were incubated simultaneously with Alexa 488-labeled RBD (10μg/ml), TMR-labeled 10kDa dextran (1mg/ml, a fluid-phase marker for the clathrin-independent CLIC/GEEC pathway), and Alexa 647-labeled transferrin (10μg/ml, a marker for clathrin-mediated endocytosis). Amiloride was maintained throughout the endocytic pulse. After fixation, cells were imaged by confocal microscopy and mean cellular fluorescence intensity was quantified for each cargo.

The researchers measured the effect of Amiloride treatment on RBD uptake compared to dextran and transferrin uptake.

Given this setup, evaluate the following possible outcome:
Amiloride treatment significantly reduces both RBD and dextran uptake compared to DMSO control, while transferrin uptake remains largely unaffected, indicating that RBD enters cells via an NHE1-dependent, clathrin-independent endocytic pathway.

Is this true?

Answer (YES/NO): NO